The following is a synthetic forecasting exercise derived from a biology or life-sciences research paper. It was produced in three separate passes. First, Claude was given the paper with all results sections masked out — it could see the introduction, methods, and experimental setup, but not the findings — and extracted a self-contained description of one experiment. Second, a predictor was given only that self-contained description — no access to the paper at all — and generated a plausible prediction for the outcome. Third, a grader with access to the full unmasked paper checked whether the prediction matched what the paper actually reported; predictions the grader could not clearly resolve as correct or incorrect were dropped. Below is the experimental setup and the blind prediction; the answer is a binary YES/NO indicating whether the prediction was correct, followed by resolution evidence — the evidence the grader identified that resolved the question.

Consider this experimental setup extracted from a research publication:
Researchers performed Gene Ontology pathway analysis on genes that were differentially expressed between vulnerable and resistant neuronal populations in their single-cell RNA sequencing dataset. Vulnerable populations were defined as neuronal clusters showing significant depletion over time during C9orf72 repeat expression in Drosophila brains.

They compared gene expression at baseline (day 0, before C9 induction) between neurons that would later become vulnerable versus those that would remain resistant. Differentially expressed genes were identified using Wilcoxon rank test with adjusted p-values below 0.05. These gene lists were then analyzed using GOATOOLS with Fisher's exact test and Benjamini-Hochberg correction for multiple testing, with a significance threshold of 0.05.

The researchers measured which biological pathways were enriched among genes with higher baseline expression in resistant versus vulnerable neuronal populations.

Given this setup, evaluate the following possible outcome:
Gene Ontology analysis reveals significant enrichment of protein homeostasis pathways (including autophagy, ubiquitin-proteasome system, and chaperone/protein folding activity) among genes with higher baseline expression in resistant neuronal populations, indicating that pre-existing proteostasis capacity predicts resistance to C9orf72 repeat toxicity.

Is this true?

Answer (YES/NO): YES